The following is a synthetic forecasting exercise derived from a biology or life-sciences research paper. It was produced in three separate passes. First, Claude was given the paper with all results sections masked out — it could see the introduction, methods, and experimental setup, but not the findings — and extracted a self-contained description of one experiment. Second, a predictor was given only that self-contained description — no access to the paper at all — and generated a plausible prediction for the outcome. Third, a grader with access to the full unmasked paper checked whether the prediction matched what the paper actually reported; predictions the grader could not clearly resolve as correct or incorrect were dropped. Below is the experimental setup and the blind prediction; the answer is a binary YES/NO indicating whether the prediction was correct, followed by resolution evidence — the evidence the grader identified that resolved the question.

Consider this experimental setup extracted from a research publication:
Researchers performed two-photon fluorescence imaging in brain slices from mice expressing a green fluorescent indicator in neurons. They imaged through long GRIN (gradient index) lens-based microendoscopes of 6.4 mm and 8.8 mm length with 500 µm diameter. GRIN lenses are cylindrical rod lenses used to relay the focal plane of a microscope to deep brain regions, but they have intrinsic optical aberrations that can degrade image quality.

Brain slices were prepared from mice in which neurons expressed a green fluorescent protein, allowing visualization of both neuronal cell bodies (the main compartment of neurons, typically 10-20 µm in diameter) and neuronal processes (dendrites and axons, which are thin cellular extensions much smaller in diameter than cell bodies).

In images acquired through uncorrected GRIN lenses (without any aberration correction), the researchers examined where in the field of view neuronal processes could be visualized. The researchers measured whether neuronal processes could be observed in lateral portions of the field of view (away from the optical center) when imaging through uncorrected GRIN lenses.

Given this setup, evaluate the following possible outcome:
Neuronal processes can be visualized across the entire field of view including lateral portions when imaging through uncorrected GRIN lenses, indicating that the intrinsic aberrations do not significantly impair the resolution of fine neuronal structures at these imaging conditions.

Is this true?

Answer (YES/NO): NO